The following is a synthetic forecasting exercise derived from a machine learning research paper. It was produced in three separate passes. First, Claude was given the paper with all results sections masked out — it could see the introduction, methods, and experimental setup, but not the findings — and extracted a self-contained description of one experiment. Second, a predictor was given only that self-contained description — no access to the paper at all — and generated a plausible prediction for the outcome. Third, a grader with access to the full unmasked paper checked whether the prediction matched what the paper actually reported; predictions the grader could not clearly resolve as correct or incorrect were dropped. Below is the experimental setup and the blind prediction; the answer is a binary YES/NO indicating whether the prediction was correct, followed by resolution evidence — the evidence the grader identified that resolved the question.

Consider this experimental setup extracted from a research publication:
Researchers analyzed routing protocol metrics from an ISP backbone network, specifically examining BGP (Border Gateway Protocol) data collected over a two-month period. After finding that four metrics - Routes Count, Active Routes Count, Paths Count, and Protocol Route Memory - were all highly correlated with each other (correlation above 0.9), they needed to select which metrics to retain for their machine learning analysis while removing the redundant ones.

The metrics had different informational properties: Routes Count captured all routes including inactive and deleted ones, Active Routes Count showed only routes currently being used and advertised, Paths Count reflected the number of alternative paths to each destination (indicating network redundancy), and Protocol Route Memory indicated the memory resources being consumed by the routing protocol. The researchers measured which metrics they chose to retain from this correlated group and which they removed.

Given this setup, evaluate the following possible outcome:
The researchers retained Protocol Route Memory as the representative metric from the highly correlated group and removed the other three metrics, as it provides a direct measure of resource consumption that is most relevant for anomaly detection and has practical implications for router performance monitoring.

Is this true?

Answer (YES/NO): NO